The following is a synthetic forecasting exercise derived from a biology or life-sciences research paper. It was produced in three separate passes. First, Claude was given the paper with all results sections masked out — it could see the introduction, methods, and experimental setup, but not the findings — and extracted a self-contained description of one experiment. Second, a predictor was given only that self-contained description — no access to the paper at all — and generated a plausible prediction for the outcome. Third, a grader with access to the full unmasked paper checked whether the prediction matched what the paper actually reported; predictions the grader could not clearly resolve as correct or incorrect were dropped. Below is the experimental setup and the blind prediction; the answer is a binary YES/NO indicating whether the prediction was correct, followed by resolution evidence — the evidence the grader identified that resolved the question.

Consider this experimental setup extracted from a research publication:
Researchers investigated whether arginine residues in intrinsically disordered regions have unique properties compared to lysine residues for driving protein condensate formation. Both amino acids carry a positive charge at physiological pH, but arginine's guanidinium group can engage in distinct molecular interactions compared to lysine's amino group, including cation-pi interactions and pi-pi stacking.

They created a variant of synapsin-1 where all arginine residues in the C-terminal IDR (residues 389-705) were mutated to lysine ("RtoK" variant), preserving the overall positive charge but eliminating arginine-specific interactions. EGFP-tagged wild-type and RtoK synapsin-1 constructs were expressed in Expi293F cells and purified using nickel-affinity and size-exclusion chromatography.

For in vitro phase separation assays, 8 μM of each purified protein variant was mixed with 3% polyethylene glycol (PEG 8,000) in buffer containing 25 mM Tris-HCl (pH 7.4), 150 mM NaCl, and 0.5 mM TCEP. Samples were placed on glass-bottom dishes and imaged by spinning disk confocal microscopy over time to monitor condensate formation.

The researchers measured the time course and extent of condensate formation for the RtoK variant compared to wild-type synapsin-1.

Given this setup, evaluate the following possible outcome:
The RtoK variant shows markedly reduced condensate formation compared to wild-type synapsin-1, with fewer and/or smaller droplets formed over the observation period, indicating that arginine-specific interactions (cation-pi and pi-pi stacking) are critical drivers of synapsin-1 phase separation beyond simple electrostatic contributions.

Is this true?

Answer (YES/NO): YES